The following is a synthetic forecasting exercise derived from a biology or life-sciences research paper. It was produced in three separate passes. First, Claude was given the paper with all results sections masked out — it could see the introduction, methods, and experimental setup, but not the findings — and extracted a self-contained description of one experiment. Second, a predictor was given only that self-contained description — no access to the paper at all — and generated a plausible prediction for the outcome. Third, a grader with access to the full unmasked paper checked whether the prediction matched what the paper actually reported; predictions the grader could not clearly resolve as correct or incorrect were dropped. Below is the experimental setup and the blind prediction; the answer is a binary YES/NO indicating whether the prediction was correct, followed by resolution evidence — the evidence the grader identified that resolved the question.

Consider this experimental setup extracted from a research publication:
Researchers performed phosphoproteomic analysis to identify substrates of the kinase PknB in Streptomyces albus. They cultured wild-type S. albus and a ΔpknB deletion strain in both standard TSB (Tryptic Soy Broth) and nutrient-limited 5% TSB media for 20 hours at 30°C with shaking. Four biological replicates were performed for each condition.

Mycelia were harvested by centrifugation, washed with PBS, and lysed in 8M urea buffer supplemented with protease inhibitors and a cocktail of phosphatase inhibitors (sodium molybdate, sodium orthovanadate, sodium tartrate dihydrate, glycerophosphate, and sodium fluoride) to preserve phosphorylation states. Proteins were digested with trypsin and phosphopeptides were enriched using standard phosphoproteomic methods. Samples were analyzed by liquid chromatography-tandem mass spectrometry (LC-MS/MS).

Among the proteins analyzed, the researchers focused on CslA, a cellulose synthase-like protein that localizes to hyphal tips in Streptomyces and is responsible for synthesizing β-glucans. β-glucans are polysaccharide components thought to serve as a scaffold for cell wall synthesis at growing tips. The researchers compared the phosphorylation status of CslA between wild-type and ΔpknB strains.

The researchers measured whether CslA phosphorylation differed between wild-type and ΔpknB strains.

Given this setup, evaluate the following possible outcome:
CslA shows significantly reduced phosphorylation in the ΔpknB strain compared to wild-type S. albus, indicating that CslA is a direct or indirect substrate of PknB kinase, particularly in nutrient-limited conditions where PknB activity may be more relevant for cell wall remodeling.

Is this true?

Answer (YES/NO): NO